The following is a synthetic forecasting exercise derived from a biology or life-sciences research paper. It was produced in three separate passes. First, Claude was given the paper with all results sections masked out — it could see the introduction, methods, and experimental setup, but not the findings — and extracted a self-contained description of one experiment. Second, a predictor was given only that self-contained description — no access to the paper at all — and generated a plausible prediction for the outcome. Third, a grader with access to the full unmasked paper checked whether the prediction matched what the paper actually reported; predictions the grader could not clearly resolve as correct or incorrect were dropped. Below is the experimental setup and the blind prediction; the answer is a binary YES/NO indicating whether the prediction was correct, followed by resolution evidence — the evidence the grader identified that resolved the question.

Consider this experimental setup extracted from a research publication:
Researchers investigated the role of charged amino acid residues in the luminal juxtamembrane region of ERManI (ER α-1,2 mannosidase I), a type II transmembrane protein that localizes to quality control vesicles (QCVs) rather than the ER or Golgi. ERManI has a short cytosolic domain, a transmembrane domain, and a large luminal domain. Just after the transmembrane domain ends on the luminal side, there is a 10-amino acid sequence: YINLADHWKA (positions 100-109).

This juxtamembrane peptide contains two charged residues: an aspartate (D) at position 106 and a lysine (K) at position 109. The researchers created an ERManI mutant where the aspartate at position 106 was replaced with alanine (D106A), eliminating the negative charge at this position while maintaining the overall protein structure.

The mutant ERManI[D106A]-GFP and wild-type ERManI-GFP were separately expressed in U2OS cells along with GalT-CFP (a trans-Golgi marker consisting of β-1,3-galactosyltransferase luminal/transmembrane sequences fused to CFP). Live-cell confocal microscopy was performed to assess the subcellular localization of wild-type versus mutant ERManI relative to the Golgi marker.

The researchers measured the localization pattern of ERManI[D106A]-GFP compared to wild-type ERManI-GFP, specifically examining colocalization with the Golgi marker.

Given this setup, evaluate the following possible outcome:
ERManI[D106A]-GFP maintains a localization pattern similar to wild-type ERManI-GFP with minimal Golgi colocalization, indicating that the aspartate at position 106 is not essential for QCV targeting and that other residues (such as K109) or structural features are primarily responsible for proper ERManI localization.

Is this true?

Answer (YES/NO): NO